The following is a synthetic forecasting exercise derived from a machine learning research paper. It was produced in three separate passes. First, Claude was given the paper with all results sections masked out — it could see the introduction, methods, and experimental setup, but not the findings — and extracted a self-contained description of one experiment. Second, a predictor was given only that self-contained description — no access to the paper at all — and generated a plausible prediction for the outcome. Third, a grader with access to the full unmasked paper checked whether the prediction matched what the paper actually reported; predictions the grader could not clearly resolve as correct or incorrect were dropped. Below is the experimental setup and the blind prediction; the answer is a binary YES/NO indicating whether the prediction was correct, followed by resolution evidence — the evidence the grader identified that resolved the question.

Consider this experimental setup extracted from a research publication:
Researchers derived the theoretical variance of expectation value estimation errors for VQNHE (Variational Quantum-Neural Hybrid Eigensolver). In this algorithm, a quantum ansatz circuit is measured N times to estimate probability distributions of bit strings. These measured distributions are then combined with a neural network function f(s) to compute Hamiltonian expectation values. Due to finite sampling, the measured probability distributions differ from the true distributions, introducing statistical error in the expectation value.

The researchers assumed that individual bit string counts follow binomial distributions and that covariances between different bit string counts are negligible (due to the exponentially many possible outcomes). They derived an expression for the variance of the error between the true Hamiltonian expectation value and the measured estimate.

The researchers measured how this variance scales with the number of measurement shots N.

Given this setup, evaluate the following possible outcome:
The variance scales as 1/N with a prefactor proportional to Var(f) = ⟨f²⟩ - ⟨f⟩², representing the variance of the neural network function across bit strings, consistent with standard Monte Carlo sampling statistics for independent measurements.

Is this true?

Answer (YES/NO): NO